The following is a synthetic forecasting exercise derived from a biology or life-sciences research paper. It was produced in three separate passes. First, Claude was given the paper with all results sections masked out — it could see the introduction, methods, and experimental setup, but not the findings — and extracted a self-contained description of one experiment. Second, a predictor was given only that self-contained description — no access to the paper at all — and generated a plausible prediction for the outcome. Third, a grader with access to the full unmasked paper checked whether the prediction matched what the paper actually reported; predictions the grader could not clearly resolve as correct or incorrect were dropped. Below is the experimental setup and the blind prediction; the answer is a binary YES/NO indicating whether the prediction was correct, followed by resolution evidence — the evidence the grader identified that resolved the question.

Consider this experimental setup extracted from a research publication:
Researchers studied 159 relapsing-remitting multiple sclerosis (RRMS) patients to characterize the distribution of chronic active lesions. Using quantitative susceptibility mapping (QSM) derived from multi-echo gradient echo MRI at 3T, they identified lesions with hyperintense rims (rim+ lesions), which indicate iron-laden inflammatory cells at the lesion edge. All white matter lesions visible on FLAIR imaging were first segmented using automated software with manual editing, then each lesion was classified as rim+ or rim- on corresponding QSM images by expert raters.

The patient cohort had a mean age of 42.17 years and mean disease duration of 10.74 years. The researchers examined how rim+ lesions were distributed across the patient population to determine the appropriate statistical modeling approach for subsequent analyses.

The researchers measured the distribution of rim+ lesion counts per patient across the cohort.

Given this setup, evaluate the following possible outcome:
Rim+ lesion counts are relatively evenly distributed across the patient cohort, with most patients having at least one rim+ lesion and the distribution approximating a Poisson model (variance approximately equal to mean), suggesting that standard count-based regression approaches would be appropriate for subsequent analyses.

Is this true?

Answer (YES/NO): NO